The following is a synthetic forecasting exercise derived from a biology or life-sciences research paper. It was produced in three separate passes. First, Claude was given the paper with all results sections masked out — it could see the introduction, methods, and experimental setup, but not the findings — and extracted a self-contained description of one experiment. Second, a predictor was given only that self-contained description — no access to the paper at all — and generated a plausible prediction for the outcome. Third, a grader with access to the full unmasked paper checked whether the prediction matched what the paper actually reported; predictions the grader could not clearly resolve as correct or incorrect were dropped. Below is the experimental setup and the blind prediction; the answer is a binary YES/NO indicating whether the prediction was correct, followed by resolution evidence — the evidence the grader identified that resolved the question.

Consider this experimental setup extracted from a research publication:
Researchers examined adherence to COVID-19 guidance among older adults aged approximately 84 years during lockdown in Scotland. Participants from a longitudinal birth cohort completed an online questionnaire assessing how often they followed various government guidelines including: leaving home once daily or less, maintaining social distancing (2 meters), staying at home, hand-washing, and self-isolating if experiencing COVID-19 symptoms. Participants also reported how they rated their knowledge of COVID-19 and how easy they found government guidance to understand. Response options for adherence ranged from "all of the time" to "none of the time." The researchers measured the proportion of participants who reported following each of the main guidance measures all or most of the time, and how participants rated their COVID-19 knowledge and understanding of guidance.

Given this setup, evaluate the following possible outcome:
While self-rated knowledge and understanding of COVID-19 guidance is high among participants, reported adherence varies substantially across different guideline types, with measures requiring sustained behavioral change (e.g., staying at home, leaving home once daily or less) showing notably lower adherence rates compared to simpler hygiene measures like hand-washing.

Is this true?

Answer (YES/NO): NO